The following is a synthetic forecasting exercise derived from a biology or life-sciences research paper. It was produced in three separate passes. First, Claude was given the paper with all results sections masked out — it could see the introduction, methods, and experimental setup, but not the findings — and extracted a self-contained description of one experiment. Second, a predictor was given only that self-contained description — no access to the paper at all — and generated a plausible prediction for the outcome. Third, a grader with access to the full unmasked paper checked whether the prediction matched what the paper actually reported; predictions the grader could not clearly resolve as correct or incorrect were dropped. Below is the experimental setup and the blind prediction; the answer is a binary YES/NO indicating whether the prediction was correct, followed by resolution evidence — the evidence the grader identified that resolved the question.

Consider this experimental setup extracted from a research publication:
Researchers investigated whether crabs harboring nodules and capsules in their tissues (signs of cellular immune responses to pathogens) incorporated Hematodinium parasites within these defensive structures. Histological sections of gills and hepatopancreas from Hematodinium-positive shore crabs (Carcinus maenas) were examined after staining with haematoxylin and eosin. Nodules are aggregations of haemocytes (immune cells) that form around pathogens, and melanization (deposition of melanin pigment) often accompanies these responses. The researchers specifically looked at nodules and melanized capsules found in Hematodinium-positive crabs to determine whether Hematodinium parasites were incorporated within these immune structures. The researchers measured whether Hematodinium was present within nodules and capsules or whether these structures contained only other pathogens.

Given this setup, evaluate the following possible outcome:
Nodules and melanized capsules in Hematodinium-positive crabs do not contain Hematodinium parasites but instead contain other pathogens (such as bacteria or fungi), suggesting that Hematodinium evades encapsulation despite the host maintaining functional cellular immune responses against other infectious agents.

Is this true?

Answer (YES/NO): YES